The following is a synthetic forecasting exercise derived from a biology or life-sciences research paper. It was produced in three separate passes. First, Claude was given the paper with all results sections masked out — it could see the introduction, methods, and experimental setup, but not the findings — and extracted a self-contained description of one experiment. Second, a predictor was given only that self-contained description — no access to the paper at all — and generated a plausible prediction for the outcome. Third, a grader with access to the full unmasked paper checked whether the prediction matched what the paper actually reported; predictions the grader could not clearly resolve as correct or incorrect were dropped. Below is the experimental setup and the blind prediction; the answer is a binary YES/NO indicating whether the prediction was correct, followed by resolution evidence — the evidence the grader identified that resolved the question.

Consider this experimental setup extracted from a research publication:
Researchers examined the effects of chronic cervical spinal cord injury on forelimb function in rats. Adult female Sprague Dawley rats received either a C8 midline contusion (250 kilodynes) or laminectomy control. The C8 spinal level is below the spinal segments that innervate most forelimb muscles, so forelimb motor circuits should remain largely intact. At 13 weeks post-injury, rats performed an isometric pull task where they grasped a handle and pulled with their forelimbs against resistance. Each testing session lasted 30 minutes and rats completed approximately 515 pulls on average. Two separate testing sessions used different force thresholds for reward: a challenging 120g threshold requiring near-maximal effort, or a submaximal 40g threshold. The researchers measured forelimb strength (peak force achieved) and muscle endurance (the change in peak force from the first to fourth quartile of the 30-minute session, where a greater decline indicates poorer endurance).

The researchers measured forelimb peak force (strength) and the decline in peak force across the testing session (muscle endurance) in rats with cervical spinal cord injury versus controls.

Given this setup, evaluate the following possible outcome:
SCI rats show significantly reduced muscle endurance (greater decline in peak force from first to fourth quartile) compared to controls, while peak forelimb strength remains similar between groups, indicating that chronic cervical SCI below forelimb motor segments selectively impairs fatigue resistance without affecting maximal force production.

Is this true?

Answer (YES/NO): YES